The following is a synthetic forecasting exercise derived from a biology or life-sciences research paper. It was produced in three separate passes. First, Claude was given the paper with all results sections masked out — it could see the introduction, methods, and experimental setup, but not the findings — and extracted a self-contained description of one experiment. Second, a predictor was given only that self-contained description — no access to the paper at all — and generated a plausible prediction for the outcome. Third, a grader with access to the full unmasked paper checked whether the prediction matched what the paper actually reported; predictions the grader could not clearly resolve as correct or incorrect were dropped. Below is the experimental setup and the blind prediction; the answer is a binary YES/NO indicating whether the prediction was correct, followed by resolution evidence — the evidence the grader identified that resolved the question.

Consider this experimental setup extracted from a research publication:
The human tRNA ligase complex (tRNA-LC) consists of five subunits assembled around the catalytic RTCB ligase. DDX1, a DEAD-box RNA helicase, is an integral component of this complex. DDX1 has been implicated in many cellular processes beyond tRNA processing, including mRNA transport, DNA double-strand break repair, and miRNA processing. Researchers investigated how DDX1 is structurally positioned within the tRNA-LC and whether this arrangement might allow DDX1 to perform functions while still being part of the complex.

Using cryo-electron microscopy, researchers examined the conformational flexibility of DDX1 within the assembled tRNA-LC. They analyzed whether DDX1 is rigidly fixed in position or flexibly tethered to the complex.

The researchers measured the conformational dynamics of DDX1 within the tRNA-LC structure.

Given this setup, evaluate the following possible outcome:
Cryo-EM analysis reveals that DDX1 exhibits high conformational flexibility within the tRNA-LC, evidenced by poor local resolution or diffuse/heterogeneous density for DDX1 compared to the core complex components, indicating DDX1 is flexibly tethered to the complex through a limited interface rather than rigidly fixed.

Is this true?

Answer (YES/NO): NO